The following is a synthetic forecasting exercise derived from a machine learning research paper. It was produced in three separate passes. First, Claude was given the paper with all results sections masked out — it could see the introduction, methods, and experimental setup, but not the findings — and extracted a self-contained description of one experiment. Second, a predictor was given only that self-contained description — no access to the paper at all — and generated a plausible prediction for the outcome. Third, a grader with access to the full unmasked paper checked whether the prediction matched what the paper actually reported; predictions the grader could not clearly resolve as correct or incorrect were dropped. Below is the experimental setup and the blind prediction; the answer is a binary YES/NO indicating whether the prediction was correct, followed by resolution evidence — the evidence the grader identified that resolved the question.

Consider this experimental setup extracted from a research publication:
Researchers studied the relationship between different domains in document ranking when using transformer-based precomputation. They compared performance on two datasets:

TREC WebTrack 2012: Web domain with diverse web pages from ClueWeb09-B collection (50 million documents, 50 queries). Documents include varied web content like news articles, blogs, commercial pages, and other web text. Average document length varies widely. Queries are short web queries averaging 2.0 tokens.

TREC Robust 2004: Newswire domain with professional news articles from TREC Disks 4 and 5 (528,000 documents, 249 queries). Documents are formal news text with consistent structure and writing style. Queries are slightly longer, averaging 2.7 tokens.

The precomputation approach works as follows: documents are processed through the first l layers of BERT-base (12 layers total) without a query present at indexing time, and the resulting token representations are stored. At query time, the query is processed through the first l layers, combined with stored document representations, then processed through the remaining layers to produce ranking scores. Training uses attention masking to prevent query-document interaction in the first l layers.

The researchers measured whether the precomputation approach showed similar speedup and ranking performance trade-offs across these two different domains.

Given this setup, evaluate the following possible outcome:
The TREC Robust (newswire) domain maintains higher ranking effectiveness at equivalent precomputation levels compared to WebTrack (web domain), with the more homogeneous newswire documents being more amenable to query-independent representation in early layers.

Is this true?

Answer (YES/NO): NO